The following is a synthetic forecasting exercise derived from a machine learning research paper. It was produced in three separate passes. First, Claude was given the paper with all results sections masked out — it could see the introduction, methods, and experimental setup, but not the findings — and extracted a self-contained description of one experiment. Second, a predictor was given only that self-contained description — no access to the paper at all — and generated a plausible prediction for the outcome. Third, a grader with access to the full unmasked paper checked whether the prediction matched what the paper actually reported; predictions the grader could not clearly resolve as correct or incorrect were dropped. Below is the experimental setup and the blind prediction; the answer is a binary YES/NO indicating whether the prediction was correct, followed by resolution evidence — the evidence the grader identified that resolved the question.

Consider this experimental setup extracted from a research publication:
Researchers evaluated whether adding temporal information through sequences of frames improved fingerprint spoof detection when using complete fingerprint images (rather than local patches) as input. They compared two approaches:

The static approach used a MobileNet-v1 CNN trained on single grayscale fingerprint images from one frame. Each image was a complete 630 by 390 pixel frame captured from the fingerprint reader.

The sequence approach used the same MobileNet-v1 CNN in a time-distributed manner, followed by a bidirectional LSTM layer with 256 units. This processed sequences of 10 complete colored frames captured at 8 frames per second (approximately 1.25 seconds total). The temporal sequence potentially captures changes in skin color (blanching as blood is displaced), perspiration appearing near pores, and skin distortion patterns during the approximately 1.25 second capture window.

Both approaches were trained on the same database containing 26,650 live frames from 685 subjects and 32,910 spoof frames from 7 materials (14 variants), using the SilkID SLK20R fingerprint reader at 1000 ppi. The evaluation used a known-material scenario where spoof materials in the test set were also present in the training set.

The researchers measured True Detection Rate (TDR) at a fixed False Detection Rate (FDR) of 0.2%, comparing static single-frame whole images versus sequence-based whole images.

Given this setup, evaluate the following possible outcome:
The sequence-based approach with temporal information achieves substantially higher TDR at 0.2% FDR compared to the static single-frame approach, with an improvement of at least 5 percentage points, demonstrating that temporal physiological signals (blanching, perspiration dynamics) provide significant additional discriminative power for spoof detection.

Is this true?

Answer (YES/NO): NO